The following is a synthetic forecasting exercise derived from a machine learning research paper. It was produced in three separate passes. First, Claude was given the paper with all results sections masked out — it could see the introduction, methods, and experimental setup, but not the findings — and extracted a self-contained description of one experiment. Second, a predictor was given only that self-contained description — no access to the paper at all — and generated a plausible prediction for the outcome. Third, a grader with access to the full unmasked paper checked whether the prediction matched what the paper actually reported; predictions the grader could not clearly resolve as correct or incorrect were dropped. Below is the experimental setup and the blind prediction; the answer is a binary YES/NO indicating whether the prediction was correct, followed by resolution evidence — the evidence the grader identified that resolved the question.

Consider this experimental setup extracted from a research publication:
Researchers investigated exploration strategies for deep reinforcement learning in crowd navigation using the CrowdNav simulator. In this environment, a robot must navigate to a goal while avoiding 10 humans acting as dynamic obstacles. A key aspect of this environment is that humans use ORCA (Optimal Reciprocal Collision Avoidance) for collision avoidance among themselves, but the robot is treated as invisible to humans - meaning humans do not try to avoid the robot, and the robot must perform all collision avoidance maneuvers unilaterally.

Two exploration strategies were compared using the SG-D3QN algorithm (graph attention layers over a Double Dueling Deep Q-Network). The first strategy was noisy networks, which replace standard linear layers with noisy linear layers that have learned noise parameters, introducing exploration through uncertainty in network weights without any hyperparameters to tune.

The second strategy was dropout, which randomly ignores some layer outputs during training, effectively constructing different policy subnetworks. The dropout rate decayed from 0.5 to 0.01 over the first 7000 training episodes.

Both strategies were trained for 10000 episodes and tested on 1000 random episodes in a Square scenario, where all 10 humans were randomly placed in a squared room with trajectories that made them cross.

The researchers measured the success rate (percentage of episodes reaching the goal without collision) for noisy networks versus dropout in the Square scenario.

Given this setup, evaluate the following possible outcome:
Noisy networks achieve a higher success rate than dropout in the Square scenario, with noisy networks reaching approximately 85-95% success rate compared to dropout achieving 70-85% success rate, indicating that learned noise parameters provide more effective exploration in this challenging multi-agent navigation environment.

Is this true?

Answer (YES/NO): NO